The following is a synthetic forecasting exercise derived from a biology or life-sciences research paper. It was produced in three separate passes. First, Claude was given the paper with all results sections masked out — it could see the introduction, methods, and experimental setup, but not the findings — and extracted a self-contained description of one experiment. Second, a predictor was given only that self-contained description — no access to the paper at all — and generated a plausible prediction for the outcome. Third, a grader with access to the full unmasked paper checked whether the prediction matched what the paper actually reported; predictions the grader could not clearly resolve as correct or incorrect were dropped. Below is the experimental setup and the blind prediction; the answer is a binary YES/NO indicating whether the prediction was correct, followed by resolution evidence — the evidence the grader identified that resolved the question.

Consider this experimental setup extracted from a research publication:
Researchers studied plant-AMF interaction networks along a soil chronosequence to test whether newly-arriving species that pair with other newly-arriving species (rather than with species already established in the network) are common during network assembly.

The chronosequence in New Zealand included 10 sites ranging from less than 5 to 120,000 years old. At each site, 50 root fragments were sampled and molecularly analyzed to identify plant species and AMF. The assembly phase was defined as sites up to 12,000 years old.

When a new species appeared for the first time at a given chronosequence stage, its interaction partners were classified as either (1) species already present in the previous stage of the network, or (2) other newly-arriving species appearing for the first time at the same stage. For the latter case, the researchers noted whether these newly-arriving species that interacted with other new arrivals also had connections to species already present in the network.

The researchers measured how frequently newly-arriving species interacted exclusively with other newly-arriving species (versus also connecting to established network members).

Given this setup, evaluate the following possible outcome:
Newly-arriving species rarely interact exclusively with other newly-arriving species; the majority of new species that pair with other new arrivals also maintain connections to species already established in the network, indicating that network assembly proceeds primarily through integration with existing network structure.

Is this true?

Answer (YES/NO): YES